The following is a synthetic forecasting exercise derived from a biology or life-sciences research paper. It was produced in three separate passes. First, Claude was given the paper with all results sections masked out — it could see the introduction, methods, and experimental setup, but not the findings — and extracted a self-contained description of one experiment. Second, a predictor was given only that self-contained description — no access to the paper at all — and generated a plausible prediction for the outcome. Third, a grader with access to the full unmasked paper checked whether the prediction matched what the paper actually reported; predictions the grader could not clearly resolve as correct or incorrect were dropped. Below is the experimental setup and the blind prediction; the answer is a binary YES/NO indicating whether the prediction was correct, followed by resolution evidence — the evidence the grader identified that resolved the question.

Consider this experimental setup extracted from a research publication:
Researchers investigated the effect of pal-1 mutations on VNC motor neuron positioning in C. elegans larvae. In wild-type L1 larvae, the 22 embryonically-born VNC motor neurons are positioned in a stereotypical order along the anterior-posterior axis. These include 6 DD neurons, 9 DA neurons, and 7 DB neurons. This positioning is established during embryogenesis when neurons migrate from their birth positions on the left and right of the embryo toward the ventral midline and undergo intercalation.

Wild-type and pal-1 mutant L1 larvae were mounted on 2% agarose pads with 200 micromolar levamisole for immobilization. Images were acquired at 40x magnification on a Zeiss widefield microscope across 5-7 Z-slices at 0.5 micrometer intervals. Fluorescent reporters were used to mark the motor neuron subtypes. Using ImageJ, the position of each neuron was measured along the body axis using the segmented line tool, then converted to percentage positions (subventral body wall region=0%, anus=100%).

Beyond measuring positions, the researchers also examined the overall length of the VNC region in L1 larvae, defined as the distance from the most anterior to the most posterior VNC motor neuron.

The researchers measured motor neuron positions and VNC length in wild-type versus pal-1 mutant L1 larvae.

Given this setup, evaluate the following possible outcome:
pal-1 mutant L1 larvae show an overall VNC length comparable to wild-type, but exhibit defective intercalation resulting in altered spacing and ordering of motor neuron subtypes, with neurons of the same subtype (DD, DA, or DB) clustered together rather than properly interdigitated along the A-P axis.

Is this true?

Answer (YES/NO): NO